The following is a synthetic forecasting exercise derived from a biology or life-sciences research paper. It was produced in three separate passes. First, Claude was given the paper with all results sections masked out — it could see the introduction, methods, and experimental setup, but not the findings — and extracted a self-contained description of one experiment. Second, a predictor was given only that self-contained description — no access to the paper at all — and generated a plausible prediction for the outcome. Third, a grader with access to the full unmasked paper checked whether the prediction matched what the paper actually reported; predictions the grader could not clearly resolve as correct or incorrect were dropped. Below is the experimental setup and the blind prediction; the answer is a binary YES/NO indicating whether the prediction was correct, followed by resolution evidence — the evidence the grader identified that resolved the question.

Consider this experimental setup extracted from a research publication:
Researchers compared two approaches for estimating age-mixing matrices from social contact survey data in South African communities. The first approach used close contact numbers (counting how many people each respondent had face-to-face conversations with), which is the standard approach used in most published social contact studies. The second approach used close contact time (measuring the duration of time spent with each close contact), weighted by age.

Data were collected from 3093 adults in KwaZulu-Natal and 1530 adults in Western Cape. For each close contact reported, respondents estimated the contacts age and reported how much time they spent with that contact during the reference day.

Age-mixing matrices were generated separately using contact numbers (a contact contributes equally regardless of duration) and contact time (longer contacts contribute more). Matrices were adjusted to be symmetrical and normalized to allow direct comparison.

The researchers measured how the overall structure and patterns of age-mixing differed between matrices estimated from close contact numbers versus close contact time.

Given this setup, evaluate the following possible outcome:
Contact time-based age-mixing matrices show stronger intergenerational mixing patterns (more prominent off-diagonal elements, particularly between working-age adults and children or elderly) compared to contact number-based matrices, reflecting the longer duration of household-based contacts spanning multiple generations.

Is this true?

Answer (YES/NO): NO